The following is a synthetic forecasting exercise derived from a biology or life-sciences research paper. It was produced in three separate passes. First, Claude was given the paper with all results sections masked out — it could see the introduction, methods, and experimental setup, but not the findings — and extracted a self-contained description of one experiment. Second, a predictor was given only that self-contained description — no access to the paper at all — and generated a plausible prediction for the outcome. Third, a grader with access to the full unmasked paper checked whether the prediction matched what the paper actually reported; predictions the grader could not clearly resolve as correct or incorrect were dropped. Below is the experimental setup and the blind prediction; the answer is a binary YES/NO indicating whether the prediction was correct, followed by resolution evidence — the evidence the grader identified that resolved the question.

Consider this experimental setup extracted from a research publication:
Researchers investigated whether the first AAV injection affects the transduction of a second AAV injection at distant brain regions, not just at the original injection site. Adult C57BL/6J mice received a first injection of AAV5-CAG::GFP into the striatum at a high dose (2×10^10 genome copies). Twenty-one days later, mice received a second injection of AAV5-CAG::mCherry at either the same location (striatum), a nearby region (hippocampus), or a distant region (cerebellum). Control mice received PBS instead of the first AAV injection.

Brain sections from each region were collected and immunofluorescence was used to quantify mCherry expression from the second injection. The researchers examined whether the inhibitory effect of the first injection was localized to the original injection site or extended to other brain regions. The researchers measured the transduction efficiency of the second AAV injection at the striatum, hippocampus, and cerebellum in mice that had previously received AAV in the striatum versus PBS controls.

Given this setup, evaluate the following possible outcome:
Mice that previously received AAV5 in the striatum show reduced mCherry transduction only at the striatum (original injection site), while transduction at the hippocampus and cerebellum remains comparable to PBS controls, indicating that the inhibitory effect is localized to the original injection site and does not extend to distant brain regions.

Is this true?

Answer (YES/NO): NO